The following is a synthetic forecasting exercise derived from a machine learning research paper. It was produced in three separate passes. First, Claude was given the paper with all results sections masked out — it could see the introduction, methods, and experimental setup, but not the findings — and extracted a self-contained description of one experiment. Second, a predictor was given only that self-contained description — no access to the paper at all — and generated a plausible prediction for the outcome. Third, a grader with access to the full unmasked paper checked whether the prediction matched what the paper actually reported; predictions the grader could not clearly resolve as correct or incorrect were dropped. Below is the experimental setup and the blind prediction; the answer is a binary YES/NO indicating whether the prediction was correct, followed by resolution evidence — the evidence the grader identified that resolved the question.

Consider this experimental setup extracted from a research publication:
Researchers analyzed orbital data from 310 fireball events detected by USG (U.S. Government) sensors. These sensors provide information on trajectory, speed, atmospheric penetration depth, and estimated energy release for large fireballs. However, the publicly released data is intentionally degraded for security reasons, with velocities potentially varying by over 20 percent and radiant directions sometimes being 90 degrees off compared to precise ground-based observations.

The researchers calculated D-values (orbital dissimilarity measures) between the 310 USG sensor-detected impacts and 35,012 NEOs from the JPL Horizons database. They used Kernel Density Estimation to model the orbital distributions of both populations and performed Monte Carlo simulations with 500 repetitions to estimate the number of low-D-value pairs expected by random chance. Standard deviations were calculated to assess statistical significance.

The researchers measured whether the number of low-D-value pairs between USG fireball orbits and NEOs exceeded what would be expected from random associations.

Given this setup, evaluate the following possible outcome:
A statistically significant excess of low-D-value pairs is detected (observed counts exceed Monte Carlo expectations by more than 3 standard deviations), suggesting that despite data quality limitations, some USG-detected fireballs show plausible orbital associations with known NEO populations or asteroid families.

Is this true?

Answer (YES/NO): NO